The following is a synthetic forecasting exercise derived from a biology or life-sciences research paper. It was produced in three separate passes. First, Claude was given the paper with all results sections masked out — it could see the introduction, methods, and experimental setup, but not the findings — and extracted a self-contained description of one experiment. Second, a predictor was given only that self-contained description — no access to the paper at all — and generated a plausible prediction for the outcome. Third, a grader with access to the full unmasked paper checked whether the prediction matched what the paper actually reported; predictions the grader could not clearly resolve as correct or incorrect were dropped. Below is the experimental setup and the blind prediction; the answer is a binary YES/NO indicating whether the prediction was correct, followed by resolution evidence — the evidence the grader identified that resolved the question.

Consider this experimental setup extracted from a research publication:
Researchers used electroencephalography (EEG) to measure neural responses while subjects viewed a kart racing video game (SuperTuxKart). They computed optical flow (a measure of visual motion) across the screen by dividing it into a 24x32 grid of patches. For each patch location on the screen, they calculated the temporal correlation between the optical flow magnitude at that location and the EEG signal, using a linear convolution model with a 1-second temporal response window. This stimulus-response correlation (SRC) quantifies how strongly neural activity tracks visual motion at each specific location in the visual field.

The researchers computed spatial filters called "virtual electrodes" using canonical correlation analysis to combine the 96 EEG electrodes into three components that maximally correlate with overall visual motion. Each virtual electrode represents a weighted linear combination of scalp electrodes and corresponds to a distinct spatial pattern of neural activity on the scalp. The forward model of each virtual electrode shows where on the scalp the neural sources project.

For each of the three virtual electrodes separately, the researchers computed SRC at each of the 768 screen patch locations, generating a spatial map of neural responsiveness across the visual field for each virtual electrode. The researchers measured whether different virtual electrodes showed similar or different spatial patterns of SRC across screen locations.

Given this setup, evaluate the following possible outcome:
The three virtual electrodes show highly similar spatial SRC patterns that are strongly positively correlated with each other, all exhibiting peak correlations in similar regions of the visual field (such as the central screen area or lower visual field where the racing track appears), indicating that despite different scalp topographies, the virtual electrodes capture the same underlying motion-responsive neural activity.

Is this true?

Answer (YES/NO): NO